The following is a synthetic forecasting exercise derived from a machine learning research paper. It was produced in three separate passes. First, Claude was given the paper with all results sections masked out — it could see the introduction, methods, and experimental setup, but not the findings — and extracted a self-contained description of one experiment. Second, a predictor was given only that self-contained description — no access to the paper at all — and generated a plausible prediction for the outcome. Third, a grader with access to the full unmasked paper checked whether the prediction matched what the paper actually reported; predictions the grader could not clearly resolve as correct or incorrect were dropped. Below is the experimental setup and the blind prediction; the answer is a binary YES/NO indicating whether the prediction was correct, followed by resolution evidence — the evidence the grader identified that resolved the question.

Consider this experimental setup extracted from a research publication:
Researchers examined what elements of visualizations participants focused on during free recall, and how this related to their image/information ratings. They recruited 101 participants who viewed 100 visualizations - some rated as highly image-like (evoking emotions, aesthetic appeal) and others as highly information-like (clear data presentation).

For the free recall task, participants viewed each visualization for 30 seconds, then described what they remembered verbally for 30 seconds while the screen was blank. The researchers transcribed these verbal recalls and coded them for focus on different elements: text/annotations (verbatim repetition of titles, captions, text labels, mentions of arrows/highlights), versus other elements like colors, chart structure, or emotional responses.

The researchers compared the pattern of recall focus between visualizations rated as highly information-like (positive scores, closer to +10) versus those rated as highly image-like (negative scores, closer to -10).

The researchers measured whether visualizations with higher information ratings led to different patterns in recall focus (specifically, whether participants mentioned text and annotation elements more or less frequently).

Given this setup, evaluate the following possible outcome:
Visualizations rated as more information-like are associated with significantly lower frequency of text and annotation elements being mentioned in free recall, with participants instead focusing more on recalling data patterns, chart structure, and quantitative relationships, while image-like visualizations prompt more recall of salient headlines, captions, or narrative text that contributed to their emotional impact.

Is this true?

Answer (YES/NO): NO